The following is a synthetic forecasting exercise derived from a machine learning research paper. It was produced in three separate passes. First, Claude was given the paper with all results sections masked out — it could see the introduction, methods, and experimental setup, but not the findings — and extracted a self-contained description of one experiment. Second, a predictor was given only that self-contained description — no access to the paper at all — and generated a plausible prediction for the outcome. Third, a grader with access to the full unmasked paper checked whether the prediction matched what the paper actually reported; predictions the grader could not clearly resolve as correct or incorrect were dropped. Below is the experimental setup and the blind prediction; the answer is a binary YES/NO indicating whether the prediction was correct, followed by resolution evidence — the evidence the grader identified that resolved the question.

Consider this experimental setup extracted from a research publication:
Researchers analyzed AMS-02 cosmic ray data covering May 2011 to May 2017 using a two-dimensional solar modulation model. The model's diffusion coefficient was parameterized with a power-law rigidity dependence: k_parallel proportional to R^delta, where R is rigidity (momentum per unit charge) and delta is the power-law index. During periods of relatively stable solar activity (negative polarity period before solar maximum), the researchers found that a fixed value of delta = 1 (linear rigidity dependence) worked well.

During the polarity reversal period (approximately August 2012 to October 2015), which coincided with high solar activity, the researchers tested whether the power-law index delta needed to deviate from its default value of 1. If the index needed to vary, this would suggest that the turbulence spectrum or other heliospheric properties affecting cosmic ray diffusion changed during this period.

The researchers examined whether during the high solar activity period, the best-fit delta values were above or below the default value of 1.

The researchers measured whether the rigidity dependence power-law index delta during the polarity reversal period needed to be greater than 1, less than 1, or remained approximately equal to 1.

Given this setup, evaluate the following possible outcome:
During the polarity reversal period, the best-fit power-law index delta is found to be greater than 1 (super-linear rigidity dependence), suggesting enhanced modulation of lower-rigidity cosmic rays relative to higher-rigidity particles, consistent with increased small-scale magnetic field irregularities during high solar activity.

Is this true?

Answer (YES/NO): YES